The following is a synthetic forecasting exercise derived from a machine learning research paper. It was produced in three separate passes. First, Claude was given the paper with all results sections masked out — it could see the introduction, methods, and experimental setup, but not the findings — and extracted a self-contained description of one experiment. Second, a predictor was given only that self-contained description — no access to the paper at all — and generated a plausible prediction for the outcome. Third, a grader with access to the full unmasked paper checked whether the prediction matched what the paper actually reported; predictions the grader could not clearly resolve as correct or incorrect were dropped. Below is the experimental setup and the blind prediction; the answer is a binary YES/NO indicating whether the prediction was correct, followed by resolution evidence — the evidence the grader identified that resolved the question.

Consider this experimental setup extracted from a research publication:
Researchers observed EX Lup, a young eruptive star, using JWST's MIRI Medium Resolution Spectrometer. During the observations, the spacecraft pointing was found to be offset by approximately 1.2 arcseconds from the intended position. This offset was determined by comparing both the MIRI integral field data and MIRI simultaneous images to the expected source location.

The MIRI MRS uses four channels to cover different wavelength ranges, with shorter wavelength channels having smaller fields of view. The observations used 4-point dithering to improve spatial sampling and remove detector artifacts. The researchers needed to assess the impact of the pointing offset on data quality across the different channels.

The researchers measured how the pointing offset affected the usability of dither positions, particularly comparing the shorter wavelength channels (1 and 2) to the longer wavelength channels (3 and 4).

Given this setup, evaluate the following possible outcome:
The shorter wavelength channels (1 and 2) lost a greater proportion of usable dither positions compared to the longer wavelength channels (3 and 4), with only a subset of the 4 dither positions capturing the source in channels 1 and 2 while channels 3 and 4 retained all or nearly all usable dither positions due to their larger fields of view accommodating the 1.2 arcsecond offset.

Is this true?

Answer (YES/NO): YES